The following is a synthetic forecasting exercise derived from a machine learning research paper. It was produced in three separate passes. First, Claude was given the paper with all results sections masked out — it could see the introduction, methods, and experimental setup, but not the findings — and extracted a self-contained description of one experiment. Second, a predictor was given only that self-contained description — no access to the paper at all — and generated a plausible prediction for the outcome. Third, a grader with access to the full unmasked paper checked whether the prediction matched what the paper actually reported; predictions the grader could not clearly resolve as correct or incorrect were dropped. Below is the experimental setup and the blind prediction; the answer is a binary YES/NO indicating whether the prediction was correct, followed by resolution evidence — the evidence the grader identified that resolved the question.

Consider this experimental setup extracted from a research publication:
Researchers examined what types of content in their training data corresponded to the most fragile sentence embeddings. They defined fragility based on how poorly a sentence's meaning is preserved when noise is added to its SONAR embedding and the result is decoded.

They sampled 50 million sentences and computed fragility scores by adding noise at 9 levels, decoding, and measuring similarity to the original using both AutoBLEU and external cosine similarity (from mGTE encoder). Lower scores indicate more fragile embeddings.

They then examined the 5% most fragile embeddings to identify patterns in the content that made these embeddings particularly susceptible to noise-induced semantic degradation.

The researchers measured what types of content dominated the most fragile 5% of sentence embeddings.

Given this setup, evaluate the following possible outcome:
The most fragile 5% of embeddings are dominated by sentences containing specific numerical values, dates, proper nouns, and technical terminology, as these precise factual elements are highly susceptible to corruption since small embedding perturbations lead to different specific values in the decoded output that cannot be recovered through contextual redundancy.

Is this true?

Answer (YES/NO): NO